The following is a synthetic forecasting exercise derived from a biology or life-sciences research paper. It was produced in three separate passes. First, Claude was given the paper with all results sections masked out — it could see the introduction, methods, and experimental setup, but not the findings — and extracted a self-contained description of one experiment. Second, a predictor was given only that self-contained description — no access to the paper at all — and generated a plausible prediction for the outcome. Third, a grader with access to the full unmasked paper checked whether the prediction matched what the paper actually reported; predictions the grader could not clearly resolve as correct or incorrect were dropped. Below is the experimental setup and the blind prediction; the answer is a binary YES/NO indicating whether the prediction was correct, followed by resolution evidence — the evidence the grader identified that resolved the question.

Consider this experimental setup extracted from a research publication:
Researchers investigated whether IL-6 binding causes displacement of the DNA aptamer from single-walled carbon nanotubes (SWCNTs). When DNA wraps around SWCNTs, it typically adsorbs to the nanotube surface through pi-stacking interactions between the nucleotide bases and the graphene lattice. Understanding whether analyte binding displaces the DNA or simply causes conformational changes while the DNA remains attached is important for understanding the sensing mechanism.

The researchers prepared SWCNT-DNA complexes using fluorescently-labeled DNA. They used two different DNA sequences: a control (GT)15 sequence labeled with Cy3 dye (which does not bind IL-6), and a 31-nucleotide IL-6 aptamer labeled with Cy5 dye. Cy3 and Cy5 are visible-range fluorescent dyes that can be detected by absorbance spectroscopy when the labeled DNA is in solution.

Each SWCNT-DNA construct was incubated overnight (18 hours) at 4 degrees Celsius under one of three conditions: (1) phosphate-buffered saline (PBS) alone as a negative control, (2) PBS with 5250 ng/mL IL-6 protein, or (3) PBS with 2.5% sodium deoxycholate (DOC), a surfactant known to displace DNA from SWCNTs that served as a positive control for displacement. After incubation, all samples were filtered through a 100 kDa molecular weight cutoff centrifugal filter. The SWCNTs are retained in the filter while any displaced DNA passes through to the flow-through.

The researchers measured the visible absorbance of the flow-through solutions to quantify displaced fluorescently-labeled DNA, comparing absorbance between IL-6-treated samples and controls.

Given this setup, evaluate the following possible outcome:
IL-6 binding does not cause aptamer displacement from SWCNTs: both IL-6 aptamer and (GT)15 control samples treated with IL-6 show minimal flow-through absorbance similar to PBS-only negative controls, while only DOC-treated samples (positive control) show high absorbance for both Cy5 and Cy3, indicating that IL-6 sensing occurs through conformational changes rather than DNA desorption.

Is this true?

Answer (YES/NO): YES